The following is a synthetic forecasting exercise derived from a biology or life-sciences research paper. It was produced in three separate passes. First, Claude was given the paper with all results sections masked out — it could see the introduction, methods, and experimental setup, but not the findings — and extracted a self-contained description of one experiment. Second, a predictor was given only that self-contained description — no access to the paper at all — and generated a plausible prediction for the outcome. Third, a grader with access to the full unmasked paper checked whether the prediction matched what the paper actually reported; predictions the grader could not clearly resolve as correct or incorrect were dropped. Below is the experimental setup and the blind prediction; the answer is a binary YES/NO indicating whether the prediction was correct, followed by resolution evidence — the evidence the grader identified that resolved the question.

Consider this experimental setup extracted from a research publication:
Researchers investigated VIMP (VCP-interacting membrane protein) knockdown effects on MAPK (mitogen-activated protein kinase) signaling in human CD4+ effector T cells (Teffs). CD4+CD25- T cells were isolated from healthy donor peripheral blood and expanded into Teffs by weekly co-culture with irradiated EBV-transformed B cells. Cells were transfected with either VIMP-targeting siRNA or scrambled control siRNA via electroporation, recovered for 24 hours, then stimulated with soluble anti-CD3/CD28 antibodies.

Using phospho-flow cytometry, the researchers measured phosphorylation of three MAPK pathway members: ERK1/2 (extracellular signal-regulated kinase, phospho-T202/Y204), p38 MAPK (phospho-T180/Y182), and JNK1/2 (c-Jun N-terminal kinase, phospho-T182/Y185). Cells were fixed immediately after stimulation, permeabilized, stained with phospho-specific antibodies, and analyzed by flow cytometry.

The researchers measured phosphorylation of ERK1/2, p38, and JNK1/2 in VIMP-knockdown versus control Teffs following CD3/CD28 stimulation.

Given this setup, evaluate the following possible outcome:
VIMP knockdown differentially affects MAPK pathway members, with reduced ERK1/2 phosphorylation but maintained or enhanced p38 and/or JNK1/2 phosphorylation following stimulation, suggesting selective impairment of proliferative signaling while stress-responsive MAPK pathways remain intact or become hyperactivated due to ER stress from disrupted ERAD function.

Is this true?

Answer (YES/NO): NO